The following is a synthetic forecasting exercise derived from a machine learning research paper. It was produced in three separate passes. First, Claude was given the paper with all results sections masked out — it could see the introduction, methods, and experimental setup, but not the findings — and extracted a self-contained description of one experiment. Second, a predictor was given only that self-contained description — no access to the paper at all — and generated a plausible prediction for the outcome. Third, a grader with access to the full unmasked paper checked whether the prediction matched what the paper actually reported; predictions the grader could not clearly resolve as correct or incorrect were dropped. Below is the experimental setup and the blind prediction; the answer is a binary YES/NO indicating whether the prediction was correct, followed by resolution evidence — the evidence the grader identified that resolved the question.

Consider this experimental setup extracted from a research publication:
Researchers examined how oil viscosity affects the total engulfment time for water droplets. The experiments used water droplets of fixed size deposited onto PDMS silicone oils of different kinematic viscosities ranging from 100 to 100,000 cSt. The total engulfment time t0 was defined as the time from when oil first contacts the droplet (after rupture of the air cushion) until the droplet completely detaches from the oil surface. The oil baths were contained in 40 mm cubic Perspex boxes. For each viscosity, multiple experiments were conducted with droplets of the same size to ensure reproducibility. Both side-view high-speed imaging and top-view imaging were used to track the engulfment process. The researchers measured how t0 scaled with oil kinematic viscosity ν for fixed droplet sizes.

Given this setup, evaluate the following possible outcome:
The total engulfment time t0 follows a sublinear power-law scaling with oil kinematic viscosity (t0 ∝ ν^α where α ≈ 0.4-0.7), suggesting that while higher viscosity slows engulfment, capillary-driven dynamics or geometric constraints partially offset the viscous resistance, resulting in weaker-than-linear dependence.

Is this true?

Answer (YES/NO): NO